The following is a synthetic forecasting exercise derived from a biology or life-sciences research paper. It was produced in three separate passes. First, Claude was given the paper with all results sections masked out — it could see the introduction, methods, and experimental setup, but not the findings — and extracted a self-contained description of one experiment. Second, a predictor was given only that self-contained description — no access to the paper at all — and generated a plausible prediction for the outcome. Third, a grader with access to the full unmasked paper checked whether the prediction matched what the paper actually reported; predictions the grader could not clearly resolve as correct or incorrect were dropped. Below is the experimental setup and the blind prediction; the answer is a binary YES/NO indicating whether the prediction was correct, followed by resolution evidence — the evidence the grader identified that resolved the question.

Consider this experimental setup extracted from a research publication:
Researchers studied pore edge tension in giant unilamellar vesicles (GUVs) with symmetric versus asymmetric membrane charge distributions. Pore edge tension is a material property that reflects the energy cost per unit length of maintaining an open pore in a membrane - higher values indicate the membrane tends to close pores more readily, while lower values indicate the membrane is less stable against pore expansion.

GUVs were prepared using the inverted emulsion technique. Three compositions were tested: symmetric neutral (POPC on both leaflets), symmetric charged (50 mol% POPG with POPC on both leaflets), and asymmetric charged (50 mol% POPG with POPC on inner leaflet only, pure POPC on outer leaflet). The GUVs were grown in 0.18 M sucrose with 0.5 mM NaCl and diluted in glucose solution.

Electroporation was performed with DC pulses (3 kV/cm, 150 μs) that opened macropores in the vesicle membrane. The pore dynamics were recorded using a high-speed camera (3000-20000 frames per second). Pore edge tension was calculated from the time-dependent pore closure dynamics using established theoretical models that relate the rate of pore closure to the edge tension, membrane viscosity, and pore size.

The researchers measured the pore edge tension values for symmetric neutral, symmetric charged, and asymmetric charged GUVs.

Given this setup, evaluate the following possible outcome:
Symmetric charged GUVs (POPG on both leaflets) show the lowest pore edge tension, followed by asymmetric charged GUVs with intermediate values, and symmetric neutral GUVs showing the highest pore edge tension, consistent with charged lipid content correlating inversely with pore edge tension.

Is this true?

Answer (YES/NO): NO